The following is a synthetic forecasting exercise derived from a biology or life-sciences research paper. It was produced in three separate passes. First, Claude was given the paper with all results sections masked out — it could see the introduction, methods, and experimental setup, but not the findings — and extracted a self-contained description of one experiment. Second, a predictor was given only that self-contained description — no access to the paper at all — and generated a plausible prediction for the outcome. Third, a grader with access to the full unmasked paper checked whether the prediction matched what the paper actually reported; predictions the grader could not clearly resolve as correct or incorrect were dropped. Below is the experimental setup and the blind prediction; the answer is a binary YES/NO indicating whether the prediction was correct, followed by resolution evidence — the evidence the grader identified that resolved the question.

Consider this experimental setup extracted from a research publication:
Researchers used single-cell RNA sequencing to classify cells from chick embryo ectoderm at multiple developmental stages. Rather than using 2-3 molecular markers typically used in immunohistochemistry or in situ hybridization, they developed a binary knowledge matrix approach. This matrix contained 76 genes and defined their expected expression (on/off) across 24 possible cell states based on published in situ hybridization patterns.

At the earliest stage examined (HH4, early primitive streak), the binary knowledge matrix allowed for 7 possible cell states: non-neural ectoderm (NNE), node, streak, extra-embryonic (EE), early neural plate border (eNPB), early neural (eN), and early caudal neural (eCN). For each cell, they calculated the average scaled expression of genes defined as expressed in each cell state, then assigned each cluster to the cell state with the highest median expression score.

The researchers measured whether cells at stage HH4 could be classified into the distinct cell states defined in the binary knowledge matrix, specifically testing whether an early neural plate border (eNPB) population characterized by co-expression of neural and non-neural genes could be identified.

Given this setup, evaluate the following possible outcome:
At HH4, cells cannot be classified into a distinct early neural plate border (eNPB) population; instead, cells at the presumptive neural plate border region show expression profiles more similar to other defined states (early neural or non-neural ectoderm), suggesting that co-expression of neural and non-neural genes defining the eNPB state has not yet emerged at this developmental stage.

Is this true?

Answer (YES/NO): NO